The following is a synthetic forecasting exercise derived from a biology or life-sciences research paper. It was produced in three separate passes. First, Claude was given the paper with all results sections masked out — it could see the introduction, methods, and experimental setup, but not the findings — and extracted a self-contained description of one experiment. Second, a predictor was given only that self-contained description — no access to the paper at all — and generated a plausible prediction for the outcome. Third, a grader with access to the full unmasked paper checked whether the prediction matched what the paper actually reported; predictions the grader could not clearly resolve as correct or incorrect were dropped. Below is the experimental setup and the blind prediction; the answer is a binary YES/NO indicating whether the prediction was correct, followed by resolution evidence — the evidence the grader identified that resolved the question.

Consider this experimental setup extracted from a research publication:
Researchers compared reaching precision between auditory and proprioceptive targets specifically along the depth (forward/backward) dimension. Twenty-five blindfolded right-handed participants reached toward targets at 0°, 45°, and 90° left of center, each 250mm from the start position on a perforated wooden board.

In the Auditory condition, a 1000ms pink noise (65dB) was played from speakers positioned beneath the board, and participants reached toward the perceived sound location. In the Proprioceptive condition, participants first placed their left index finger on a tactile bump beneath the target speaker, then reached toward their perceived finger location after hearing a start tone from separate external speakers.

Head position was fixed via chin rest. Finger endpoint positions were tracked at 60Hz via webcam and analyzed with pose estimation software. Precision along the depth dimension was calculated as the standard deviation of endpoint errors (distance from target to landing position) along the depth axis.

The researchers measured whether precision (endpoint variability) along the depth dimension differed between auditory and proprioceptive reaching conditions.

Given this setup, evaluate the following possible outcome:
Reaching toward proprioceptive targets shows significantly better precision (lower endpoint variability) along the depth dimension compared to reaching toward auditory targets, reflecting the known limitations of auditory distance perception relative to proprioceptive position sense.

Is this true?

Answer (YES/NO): YES